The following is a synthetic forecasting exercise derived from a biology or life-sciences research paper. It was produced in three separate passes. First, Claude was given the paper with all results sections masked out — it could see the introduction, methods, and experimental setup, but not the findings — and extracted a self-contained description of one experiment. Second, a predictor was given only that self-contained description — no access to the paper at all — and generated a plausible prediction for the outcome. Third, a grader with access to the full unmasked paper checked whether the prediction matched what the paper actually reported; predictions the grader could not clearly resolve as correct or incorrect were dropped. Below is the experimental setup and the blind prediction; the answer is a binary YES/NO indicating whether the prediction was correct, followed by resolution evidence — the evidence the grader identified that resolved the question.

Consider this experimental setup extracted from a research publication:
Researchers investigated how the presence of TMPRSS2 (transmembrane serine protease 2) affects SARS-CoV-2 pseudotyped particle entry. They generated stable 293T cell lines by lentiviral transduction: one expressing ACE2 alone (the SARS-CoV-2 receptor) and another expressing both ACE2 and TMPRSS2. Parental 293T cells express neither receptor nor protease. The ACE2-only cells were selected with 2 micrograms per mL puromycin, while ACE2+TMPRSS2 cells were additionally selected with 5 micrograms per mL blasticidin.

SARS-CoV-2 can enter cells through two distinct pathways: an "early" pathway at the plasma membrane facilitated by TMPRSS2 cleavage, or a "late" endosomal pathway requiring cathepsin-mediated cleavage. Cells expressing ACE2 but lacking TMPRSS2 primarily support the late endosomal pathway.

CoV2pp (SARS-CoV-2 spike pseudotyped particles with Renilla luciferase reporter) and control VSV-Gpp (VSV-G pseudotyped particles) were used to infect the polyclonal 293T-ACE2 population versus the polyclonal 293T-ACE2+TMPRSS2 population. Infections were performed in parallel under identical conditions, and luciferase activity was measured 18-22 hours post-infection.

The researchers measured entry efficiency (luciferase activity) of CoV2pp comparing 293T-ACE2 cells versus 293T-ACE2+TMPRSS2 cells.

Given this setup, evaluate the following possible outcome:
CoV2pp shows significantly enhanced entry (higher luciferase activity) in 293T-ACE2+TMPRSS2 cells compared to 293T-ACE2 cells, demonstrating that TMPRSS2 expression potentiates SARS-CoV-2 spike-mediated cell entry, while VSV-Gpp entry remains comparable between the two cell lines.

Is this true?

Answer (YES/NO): YES